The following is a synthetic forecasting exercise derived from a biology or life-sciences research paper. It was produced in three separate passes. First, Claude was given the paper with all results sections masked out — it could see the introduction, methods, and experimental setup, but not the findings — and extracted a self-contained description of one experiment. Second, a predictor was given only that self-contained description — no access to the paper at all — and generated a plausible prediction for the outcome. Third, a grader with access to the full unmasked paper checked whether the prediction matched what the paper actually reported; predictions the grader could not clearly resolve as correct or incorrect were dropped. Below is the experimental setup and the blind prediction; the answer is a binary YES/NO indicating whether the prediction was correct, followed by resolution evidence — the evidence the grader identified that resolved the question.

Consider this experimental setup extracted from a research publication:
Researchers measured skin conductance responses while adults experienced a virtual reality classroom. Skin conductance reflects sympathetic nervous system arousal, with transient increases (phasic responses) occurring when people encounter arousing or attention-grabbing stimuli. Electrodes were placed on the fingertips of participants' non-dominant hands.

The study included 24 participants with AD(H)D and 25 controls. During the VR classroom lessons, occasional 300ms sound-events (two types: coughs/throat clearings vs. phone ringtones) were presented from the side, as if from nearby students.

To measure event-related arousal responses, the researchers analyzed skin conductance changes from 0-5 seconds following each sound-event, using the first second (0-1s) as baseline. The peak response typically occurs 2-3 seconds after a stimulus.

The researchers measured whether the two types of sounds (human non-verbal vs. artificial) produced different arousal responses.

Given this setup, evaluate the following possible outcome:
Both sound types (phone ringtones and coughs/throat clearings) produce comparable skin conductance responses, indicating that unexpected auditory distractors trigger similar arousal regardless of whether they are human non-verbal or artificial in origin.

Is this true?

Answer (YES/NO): NO